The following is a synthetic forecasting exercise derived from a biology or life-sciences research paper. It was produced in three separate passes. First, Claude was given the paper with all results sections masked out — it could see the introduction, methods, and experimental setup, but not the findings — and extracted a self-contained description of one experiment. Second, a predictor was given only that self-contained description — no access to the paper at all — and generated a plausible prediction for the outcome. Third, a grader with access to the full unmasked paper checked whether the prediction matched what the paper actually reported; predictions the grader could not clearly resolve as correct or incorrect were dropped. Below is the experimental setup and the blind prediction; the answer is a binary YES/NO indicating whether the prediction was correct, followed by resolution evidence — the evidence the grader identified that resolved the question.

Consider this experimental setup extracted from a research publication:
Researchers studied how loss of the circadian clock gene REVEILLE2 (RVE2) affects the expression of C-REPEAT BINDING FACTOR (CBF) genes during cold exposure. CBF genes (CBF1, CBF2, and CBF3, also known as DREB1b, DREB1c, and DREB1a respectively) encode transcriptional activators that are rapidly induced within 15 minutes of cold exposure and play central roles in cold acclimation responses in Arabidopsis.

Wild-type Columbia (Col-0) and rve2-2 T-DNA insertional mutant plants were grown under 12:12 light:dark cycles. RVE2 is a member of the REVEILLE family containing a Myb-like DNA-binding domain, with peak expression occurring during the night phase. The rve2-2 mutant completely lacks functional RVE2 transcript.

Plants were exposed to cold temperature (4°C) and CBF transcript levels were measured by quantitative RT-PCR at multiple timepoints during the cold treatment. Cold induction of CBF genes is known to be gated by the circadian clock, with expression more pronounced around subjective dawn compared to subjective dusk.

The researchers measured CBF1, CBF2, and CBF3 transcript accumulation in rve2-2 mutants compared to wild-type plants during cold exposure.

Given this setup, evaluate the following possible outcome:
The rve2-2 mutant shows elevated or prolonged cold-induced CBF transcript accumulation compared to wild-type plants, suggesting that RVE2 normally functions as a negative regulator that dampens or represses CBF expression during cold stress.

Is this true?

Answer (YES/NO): YES